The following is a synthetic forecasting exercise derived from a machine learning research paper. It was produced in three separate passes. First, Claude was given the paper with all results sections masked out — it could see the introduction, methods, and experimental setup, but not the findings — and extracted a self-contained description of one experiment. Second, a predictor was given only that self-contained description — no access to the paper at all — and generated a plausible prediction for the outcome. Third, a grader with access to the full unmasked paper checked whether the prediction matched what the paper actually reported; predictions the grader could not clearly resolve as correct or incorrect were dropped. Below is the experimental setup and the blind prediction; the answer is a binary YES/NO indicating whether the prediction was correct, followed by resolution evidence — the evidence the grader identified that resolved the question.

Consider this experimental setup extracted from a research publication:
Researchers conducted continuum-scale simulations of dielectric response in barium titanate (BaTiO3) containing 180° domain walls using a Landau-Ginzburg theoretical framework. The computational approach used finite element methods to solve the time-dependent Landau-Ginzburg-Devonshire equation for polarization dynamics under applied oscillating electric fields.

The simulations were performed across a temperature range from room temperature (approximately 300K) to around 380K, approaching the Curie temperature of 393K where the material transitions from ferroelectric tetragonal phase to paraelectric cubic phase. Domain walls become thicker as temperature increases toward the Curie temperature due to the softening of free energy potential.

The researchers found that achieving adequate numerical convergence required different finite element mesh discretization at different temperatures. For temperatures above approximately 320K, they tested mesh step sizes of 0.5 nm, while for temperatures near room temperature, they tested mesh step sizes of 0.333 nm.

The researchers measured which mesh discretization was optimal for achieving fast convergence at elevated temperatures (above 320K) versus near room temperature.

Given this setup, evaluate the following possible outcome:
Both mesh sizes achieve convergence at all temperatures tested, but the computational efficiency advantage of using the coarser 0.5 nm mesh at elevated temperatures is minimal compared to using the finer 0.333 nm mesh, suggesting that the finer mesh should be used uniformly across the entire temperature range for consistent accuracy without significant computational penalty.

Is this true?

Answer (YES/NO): NO